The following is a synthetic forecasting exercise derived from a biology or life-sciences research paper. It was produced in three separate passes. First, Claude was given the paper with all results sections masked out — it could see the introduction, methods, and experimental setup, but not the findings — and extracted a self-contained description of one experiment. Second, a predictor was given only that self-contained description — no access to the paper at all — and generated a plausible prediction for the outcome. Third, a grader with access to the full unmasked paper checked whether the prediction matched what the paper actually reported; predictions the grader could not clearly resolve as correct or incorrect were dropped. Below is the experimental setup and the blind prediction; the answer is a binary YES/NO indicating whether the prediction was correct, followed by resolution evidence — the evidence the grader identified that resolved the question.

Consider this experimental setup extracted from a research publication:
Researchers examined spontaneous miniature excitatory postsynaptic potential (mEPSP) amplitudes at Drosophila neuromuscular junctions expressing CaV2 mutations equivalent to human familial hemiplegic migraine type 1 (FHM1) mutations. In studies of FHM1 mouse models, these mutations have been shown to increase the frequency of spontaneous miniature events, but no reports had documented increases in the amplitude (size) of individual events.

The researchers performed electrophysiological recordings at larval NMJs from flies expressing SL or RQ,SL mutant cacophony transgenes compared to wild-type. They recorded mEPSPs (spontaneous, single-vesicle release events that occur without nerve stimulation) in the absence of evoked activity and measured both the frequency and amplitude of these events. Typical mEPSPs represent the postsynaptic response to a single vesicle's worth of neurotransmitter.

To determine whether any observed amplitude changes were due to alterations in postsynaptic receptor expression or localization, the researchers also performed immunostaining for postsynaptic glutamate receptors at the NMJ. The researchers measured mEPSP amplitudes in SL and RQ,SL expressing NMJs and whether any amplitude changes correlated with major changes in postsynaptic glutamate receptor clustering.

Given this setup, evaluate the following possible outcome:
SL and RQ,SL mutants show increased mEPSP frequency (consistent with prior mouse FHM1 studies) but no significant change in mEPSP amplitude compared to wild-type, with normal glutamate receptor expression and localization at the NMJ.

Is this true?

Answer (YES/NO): NO